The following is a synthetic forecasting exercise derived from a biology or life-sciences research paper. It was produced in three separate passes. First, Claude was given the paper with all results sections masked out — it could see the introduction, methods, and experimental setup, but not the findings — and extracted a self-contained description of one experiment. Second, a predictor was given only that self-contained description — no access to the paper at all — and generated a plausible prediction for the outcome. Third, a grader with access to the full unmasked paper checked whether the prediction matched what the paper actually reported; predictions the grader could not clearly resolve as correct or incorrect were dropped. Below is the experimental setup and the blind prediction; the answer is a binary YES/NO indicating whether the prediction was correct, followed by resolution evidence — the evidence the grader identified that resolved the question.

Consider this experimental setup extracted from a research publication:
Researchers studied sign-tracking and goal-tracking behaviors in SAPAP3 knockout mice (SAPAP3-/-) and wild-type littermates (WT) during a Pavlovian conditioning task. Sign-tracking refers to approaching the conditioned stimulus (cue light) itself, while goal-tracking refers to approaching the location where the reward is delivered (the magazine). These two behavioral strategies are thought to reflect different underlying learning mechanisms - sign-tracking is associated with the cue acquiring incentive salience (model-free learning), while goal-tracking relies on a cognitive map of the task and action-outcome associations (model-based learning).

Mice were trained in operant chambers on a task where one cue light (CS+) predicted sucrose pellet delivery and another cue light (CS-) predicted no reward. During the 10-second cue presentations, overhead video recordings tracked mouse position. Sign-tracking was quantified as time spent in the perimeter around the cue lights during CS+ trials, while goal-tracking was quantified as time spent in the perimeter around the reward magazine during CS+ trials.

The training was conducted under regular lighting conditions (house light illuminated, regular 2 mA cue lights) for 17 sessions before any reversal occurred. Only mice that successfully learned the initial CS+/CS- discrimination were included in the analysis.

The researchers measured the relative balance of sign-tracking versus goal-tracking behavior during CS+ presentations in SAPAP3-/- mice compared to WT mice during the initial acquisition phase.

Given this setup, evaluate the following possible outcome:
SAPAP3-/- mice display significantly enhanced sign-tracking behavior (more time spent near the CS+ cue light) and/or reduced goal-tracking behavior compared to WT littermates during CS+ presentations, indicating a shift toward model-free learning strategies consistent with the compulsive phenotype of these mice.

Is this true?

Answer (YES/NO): NO